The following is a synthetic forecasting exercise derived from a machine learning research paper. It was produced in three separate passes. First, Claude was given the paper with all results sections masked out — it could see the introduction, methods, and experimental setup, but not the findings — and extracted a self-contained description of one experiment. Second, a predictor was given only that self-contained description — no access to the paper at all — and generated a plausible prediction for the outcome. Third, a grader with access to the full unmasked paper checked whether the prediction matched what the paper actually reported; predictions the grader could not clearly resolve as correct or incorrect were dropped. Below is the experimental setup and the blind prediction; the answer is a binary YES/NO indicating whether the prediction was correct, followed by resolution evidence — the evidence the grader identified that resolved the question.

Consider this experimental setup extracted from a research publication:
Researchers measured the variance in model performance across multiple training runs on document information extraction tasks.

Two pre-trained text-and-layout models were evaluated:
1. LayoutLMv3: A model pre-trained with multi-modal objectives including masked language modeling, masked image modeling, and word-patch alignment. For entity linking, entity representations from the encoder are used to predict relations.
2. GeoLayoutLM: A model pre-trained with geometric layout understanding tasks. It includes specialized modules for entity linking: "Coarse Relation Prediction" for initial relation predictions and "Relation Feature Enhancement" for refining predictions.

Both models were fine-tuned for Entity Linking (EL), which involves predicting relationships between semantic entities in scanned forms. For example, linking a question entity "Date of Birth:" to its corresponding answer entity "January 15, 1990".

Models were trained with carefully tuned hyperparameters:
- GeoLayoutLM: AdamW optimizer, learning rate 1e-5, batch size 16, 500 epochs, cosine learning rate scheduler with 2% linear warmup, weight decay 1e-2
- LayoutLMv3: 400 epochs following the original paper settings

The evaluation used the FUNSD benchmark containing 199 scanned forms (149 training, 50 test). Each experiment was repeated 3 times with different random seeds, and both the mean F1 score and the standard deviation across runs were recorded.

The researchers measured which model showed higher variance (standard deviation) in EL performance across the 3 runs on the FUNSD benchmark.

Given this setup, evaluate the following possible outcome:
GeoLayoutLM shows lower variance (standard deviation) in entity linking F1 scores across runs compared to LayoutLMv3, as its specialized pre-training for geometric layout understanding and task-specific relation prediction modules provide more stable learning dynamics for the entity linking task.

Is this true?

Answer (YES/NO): YES